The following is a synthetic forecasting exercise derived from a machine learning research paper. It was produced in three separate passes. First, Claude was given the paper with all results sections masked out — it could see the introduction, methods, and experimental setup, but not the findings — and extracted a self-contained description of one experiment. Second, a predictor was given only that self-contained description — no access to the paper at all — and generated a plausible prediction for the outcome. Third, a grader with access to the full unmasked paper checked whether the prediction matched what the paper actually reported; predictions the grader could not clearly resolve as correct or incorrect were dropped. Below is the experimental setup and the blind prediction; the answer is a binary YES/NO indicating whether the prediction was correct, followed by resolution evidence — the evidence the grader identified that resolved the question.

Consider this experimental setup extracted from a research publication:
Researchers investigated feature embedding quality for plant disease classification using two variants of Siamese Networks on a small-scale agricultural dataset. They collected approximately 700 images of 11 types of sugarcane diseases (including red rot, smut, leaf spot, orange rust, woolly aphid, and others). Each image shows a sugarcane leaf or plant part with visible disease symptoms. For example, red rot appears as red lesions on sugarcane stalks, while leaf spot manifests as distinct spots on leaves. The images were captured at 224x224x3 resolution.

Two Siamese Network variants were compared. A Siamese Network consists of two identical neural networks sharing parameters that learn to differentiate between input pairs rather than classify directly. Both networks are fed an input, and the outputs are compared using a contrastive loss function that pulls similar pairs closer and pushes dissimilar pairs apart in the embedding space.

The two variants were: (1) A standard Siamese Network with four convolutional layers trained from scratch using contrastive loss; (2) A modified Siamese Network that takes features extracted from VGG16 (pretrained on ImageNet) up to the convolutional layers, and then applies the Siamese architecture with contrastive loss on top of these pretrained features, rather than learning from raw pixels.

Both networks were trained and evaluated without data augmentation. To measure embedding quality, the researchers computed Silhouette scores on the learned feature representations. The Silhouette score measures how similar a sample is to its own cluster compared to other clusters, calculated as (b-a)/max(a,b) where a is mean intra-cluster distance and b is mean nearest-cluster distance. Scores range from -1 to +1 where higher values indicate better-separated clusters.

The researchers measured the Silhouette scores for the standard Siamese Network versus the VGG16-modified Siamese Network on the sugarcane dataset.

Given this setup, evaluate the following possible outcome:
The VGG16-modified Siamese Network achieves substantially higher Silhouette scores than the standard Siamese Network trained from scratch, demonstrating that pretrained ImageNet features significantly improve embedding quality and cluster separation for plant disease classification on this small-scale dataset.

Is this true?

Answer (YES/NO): NO